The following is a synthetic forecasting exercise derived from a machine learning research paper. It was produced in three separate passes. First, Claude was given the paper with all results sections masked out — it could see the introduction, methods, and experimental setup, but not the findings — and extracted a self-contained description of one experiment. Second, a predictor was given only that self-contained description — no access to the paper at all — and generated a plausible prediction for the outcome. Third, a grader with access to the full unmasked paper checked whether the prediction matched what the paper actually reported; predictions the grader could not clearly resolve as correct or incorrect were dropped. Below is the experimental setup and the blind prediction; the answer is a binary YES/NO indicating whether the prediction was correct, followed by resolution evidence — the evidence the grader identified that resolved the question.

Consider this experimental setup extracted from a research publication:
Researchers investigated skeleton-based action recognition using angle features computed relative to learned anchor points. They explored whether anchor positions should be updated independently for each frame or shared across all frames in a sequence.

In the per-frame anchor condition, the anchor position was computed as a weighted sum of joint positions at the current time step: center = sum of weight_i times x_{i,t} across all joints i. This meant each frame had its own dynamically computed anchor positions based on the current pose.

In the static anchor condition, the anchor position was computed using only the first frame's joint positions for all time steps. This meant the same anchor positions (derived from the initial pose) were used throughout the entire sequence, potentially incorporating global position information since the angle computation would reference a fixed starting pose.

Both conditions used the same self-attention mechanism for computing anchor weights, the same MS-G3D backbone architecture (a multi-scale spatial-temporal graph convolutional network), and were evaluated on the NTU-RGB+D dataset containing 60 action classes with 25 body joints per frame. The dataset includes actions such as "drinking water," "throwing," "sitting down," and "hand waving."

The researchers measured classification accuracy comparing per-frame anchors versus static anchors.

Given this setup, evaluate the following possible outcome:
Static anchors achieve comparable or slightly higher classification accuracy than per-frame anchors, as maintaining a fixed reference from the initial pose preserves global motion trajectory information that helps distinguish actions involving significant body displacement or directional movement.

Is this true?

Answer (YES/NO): YES